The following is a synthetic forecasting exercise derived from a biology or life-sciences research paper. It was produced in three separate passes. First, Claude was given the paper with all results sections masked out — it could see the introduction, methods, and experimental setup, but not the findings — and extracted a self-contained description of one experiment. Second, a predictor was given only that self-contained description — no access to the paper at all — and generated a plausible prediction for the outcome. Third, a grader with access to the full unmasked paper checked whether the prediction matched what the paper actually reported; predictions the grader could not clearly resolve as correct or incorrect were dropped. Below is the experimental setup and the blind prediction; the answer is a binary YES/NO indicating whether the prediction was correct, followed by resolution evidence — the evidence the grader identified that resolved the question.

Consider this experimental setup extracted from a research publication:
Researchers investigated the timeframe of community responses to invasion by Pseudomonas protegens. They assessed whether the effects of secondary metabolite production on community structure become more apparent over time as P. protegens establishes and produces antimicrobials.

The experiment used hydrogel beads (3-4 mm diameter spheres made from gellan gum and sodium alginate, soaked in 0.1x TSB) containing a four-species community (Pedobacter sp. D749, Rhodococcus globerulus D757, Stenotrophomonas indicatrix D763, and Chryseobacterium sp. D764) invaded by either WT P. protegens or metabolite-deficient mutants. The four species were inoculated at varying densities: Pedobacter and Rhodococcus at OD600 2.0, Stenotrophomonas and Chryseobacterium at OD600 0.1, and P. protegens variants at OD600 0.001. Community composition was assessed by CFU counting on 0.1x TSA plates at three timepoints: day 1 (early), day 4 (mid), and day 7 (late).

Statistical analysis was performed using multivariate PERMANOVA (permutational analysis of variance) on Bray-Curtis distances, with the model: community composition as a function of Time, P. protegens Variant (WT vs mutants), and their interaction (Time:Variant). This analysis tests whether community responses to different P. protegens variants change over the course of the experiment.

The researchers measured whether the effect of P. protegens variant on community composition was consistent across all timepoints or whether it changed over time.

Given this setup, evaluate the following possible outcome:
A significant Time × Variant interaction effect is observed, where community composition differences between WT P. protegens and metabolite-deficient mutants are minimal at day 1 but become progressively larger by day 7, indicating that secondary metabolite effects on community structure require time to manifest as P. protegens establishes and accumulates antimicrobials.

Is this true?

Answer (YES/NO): NO